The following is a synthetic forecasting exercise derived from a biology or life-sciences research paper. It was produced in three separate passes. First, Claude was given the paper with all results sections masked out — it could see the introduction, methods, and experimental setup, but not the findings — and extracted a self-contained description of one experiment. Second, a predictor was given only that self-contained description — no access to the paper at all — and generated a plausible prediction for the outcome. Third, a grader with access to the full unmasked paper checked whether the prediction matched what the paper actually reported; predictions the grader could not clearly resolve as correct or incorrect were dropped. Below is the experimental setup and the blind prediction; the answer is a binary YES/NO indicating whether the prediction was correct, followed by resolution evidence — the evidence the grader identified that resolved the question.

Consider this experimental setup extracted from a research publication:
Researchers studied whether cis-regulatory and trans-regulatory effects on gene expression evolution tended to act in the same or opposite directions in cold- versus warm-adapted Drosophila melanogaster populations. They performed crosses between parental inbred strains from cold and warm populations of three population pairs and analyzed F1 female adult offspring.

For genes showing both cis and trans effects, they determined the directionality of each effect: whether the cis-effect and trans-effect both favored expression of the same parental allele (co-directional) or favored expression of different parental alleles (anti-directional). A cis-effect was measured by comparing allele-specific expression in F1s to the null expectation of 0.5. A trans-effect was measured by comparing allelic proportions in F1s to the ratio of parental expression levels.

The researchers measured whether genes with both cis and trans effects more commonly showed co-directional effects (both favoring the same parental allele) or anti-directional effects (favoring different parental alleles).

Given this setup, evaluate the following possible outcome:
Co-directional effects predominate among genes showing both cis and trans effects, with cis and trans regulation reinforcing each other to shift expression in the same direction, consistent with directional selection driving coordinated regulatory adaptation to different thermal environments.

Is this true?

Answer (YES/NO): NO